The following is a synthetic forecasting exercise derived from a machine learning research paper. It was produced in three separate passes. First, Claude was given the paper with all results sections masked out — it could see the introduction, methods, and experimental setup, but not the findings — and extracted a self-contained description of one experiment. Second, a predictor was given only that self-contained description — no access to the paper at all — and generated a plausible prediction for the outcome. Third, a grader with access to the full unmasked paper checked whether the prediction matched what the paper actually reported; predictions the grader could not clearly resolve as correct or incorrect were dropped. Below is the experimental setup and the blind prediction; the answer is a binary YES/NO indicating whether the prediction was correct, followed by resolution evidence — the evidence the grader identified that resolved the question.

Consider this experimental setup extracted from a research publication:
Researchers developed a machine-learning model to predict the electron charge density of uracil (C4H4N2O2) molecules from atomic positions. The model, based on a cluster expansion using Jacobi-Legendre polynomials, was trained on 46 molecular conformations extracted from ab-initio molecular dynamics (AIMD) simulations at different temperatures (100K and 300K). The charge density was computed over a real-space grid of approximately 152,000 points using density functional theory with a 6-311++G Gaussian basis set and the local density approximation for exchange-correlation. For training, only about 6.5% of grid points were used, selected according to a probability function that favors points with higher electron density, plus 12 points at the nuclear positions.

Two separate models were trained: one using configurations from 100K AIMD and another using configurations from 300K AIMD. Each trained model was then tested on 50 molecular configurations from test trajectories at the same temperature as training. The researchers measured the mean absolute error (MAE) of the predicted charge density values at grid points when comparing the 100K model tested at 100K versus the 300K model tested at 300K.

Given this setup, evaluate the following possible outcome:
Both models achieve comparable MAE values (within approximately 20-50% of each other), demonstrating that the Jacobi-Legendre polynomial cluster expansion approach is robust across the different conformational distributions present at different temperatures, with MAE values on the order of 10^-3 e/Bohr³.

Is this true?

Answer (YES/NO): YES